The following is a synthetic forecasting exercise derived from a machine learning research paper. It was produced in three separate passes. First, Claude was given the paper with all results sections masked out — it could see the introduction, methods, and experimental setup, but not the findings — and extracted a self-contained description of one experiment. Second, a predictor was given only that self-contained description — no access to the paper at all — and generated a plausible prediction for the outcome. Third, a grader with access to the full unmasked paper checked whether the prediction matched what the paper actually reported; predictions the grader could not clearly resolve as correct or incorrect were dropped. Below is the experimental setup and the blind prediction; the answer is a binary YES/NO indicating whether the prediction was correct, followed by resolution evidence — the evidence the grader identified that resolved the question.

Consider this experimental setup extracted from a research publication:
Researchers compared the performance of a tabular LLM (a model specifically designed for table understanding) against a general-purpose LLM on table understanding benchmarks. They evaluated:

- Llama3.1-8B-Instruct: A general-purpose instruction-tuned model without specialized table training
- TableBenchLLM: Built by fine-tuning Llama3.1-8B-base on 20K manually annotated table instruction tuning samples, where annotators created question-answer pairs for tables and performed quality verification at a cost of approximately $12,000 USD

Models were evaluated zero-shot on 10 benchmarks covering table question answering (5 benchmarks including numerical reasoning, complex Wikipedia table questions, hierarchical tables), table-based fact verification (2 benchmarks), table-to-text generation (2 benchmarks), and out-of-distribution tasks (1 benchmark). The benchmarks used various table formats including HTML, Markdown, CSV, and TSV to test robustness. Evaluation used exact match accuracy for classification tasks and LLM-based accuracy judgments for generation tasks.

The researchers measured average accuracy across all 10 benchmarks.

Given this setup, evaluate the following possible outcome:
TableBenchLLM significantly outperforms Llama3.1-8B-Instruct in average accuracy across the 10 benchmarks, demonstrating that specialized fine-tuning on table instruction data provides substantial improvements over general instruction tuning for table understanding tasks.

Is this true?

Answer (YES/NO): NO